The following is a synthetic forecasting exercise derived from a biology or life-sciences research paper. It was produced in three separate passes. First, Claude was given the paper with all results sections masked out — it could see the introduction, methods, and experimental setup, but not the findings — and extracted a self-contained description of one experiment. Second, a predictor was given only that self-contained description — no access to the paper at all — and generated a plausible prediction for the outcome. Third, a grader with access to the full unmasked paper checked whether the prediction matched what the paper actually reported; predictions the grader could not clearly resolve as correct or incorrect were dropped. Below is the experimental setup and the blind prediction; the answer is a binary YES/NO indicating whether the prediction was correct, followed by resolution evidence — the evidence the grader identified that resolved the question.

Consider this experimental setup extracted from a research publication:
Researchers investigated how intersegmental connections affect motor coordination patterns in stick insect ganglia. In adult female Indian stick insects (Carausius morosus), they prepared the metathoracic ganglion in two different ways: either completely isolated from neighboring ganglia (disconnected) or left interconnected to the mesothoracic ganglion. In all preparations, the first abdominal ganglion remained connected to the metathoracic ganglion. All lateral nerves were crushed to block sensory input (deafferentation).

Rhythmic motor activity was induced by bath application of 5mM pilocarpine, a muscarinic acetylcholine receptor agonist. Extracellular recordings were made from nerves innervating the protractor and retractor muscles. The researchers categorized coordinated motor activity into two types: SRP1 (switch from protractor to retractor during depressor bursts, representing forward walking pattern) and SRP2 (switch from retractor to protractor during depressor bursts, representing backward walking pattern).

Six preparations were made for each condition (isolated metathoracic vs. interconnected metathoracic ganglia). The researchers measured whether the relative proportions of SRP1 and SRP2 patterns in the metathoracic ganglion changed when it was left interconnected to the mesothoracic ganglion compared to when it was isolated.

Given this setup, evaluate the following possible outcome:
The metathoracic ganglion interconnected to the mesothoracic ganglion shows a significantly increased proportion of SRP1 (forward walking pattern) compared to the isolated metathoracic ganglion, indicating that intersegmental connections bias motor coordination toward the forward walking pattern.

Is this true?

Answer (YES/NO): NO